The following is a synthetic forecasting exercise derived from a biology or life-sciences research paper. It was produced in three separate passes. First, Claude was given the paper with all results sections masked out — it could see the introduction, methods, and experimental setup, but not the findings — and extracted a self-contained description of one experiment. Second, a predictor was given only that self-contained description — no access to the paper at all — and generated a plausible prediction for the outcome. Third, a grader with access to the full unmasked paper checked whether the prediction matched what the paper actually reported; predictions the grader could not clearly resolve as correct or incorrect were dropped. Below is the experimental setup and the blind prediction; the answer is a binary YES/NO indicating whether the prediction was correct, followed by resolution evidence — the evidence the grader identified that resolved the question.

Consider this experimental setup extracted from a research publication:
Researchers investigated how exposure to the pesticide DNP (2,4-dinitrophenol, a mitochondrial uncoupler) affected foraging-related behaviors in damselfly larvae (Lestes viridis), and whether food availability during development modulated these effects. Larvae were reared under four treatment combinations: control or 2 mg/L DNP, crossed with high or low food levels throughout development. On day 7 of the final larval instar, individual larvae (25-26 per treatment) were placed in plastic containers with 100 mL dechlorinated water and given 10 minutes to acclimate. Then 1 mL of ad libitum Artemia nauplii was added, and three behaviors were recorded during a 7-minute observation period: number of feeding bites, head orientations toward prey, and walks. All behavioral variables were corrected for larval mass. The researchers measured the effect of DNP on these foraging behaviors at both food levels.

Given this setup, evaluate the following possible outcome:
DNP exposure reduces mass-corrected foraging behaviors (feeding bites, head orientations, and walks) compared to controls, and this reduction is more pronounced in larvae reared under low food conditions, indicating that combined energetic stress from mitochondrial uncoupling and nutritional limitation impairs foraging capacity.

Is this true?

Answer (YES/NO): NO